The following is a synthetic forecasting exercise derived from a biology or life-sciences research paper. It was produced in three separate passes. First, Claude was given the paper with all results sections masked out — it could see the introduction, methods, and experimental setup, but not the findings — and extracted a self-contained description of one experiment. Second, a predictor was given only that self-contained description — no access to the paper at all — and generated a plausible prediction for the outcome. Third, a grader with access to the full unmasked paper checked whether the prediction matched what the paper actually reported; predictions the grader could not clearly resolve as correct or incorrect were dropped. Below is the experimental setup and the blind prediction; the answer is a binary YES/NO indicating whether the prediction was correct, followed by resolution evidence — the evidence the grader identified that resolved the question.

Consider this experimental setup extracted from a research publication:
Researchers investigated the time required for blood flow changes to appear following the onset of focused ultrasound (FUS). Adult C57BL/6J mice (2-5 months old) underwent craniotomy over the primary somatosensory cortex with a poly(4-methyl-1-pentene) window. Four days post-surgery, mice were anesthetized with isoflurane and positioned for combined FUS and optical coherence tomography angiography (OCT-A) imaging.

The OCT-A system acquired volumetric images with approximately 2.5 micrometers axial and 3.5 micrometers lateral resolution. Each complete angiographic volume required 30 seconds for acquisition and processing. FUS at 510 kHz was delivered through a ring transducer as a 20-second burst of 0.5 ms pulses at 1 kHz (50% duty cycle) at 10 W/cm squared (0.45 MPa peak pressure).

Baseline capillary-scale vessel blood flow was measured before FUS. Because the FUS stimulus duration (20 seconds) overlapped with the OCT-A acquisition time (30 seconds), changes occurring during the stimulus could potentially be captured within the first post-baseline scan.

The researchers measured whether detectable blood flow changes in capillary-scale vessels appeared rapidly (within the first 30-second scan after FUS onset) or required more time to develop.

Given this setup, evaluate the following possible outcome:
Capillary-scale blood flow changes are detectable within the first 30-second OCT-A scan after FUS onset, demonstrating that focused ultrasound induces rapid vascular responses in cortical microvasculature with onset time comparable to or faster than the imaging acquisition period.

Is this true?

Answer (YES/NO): YES